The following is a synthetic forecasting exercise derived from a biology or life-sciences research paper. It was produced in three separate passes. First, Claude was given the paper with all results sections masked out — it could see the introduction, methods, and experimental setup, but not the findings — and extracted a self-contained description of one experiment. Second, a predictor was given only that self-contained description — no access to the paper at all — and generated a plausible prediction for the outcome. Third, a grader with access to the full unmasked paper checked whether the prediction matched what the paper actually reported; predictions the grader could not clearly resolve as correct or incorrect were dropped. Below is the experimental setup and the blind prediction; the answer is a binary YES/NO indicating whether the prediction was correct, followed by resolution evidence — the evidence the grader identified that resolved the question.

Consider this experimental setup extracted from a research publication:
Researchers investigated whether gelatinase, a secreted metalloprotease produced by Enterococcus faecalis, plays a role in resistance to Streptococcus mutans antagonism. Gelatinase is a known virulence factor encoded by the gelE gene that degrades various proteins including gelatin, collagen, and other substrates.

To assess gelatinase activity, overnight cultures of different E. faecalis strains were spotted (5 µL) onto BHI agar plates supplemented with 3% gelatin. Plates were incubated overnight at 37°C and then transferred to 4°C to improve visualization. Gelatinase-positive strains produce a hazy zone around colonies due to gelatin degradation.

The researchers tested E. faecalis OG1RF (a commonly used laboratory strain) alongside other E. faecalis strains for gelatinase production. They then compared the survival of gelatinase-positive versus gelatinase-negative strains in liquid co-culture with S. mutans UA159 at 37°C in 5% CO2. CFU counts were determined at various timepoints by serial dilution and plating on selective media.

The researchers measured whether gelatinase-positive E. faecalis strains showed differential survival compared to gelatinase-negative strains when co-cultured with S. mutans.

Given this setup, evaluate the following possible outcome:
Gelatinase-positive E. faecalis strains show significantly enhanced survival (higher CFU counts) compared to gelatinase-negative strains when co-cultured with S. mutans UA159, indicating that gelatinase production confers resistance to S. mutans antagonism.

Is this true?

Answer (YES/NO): YES